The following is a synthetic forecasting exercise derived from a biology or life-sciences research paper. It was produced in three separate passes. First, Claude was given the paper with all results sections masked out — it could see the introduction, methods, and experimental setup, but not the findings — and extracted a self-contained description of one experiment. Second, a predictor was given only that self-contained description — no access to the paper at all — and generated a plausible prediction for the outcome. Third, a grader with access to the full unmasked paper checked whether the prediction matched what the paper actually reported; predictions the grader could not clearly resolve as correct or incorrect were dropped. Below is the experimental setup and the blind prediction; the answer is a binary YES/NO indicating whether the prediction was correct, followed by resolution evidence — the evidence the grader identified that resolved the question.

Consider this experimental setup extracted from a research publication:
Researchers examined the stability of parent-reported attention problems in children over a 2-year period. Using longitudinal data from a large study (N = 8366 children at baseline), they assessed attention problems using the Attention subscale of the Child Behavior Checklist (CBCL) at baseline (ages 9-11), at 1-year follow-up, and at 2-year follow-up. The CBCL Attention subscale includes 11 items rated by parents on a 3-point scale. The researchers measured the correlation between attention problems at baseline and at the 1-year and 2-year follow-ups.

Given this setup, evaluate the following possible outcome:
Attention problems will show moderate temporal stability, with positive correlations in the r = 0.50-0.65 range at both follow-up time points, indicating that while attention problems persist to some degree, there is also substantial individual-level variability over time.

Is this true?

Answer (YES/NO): NO